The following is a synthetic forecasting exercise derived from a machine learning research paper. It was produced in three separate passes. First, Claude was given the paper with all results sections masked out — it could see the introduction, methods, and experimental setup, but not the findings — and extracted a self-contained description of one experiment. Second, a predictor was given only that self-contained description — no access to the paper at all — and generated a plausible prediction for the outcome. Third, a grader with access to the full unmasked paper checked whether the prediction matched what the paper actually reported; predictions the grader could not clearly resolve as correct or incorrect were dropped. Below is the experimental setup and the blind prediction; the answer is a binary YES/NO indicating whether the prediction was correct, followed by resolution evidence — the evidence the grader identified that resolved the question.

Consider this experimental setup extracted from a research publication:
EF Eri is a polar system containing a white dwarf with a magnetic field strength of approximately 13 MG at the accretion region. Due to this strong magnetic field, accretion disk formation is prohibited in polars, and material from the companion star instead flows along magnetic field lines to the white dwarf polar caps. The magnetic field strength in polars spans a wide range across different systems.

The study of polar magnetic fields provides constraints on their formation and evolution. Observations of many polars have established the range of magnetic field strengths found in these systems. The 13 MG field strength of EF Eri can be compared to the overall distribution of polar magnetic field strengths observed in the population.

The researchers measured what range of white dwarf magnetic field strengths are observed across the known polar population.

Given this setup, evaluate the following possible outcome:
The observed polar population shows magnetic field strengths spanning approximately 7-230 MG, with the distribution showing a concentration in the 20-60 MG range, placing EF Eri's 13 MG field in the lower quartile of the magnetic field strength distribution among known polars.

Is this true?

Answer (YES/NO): NO